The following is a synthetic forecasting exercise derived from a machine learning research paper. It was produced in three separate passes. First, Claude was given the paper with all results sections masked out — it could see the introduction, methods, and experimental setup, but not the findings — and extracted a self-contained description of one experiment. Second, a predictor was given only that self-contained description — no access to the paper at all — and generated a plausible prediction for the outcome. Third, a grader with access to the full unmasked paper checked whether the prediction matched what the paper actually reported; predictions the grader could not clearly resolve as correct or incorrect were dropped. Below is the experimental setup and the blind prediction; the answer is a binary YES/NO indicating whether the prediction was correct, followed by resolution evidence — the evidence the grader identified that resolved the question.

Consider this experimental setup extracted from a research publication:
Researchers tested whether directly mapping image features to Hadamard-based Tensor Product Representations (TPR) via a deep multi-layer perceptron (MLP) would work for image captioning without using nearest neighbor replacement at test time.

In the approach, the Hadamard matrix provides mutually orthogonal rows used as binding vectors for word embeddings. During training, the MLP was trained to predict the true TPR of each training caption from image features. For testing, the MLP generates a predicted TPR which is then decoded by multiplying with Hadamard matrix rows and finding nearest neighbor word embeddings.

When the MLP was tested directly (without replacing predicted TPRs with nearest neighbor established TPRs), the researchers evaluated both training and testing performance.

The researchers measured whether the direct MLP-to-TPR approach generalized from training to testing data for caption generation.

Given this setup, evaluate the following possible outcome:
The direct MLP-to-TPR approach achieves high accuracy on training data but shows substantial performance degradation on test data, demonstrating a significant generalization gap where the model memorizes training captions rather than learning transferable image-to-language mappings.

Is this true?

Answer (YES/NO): YES